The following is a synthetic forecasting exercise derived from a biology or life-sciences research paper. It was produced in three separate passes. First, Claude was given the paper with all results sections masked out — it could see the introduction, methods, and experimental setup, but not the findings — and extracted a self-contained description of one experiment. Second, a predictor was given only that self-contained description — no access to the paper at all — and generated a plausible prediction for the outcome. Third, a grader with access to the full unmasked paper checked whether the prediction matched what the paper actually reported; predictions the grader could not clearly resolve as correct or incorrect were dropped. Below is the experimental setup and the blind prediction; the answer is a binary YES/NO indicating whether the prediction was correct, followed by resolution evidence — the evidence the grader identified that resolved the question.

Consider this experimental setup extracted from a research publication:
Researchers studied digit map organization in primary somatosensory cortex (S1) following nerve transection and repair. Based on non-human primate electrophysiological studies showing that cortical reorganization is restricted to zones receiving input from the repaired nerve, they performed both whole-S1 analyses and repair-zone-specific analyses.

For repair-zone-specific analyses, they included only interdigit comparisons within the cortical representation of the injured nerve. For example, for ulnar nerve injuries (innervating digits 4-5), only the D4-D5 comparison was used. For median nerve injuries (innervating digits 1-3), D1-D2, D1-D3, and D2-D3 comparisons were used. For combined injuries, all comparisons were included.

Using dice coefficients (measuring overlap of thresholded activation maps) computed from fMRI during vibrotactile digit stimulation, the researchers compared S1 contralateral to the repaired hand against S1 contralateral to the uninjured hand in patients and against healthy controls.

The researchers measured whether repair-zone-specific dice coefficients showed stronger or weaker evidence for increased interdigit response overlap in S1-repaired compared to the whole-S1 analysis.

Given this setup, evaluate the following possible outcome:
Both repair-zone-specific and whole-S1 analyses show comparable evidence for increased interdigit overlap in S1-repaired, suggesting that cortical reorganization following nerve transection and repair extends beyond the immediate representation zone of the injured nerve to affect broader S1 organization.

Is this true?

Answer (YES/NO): NO